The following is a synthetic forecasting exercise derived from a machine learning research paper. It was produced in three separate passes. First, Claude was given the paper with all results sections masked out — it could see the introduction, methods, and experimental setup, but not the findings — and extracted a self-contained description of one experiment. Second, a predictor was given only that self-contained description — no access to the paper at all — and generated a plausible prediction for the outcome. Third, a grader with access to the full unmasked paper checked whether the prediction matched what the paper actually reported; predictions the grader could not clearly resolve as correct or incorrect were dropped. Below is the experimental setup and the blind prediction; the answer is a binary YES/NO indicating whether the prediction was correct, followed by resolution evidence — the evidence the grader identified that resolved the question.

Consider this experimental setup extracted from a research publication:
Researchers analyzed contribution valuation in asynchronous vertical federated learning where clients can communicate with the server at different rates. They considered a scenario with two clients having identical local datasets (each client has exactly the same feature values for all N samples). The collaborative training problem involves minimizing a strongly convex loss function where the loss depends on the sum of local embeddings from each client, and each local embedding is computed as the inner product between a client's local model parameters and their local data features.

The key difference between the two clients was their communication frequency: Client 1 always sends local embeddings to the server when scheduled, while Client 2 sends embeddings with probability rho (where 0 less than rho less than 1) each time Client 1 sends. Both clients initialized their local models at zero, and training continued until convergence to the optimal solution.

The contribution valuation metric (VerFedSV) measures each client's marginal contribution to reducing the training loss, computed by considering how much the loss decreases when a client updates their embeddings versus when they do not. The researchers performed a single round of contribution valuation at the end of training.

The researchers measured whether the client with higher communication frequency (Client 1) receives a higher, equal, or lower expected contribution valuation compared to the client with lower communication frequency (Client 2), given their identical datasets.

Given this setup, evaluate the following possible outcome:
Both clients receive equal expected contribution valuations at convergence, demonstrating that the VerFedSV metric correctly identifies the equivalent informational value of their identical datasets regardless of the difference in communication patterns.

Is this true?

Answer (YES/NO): NO